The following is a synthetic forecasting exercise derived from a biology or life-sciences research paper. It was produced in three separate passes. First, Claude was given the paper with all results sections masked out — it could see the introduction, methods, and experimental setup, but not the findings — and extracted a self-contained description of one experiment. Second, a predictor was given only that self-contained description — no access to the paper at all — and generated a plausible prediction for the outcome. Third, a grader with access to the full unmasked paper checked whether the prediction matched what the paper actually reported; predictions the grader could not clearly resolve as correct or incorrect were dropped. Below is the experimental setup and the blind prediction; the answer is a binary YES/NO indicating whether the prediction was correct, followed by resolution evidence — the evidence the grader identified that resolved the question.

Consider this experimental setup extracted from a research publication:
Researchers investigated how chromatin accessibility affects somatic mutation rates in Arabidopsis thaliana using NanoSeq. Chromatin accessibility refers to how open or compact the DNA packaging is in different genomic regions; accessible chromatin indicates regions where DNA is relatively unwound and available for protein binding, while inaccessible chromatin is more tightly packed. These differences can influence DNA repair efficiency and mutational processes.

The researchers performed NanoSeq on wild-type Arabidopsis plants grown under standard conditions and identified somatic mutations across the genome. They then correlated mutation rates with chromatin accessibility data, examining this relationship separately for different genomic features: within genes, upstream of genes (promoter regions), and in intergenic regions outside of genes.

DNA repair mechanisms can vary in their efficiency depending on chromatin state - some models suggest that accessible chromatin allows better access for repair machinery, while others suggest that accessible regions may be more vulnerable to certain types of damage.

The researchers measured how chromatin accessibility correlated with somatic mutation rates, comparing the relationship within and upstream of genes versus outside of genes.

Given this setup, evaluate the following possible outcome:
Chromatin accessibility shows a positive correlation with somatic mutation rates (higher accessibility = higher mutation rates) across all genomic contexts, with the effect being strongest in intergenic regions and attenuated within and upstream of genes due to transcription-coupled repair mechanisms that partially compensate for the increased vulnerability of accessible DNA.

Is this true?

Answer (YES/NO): NO